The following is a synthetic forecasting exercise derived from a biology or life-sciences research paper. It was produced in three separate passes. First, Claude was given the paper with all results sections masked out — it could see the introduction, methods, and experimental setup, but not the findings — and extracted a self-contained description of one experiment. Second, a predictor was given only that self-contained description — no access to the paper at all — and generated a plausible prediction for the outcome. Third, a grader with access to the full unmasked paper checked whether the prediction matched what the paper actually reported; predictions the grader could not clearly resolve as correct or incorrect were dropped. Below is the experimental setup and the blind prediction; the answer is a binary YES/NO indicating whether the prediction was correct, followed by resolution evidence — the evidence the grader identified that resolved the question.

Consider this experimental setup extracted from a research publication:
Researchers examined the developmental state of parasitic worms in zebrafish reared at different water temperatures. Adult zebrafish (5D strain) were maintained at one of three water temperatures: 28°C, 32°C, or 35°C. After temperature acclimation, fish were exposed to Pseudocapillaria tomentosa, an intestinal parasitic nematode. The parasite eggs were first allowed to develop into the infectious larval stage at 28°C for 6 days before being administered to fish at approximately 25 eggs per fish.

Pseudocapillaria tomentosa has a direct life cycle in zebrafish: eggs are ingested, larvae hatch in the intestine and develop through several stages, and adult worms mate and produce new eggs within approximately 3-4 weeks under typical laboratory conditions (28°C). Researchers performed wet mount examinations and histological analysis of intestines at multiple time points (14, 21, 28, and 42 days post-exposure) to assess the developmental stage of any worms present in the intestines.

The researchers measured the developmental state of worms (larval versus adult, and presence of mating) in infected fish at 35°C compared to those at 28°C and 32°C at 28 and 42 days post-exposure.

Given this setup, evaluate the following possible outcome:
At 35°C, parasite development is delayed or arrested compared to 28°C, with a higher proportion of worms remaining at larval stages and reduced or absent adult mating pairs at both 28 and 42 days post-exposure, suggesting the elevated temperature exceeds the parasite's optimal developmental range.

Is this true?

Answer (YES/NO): YES